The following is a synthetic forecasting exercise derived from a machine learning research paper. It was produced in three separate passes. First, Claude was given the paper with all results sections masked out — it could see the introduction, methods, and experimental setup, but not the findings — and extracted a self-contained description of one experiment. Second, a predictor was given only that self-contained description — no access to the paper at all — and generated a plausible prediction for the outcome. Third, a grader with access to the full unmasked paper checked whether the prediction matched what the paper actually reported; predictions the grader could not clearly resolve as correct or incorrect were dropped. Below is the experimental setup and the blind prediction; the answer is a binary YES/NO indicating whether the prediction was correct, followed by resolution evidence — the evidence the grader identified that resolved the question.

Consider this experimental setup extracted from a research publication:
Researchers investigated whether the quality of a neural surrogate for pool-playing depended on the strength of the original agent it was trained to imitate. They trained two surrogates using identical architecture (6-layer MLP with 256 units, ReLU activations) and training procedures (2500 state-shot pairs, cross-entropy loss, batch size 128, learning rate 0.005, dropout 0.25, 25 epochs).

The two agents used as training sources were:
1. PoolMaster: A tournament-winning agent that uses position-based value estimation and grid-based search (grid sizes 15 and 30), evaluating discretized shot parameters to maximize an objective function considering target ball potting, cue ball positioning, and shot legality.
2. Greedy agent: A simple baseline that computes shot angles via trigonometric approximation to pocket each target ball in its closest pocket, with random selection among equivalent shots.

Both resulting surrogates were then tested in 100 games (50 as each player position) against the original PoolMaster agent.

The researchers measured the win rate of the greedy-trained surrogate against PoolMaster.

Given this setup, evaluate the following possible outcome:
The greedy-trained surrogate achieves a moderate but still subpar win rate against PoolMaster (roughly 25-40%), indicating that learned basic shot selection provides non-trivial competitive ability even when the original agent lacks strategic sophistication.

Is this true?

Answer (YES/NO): YES